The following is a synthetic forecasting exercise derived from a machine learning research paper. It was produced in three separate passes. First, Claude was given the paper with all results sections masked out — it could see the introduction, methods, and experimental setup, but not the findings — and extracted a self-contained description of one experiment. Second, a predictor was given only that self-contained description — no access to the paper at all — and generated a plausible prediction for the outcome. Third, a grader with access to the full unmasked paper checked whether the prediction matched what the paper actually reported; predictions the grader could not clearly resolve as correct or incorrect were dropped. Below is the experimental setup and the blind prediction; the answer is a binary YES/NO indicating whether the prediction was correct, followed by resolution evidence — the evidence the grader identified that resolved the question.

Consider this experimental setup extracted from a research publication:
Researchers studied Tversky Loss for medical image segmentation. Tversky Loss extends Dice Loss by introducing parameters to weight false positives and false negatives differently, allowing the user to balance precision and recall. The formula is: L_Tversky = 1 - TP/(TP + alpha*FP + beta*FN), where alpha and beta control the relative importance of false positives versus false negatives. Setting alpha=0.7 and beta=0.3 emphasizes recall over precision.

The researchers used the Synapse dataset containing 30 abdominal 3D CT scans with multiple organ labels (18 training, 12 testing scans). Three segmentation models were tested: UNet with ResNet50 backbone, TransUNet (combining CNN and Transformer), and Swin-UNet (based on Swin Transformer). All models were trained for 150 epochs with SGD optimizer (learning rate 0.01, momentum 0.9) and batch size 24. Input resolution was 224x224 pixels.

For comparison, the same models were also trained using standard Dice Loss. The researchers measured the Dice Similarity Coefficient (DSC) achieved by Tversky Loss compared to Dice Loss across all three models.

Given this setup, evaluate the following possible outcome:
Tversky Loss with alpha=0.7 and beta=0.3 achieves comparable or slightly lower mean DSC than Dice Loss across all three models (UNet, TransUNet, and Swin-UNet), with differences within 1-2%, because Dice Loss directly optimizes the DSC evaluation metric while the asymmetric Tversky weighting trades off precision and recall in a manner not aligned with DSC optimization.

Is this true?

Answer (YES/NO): NO